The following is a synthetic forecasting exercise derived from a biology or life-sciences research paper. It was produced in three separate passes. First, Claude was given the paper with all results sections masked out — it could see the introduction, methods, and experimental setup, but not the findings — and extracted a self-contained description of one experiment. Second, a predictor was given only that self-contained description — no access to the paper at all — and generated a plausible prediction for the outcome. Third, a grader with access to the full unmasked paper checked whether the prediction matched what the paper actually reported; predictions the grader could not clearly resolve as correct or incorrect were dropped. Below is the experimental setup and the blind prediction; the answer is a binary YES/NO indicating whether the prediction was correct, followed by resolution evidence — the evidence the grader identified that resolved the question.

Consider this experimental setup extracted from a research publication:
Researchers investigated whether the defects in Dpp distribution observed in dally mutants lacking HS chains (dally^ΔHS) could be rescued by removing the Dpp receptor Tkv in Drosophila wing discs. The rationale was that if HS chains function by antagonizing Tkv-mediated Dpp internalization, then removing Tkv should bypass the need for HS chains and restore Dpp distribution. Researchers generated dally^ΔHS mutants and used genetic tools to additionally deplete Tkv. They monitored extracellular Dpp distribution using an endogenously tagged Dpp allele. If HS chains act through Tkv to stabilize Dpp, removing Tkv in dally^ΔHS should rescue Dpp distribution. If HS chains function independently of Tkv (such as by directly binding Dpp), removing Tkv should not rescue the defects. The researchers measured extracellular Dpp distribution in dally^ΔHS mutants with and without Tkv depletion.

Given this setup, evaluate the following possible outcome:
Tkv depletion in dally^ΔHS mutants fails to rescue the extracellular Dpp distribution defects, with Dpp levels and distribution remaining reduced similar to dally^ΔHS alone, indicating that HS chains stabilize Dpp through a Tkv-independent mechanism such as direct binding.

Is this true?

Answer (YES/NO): NO